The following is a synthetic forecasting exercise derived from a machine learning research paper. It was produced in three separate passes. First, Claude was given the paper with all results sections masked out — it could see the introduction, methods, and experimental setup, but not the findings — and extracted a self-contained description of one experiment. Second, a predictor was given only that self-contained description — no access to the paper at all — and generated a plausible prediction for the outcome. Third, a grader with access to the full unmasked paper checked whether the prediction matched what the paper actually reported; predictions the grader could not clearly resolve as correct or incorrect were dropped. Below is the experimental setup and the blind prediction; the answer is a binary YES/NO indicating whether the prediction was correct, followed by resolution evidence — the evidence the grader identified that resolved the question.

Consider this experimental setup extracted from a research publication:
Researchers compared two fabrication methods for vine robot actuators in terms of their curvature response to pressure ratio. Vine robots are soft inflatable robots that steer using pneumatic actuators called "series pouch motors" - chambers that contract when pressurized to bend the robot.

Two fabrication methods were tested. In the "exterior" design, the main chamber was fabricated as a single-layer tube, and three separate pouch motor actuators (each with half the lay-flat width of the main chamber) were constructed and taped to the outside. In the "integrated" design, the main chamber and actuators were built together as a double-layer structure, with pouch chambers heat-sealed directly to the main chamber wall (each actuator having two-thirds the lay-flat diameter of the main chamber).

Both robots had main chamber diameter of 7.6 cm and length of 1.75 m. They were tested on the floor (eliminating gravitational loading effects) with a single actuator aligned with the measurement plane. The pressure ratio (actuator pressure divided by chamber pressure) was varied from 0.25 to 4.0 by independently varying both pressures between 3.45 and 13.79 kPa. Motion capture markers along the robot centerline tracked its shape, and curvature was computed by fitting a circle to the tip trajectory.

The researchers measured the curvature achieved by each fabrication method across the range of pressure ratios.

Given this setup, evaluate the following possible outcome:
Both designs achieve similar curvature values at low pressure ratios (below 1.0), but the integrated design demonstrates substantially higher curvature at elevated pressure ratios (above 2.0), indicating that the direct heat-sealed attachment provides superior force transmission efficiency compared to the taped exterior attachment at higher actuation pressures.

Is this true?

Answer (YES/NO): NO